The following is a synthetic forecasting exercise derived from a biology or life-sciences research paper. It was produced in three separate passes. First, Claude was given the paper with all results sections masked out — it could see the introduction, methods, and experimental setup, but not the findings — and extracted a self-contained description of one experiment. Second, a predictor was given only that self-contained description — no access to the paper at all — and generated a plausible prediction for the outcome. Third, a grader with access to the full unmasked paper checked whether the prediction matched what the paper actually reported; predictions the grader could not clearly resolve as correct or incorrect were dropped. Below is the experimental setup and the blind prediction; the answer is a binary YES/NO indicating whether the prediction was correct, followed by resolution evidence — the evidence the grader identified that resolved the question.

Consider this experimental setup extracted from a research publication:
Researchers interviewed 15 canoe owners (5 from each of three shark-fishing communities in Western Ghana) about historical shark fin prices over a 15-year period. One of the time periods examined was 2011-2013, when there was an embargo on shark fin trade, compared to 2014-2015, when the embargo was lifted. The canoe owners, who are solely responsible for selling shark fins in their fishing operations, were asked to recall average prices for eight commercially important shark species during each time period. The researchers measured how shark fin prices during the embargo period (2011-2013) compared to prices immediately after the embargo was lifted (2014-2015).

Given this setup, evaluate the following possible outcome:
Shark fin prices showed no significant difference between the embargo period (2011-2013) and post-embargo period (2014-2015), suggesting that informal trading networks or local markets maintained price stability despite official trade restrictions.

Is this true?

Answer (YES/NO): NO